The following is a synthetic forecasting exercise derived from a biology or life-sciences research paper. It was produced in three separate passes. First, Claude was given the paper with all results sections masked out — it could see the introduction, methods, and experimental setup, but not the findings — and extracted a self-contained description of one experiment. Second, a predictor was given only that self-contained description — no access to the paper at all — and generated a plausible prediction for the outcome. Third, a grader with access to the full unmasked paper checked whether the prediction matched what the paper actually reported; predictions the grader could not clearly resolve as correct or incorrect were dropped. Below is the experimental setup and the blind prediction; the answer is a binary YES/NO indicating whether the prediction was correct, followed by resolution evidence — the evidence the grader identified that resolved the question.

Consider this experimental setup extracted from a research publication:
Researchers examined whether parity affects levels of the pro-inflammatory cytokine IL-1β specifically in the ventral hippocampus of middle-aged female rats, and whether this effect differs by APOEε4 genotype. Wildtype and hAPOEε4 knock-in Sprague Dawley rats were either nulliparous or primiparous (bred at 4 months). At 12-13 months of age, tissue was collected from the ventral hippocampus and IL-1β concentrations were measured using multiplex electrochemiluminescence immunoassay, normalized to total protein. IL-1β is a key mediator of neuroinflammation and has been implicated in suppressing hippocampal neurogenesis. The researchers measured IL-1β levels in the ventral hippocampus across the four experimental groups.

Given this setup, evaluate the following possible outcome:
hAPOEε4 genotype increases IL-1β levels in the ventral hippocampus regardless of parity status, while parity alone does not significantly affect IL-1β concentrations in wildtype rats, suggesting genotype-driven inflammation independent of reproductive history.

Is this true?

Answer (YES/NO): NO